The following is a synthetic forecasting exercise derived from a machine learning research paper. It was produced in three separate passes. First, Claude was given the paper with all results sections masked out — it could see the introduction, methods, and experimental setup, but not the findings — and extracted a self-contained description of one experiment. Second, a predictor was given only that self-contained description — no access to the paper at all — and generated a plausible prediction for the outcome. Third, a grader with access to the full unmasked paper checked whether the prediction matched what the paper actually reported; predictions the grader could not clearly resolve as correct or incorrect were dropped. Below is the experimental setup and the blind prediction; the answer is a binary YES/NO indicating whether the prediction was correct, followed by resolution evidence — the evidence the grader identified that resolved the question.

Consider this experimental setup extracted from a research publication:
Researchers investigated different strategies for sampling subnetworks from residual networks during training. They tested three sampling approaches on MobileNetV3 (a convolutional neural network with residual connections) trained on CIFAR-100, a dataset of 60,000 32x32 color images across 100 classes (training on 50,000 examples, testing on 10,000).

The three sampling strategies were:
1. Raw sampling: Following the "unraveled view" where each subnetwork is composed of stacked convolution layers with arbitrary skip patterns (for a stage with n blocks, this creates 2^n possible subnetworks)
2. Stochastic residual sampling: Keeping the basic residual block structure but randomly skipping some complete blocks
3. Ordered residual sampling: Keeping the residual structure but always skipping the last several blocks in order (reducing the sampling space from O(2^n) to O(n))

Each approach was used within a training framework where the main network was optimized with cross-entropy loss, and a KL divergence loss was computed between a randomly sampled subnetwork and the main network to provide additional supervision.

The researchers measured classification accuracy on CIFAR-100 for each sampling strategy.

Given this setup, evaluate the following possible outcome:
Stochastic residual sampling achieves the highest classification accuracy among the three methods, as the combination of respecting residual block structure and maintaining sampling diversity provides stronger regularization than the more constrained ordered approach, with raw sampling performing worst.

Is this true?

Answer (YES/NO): NO